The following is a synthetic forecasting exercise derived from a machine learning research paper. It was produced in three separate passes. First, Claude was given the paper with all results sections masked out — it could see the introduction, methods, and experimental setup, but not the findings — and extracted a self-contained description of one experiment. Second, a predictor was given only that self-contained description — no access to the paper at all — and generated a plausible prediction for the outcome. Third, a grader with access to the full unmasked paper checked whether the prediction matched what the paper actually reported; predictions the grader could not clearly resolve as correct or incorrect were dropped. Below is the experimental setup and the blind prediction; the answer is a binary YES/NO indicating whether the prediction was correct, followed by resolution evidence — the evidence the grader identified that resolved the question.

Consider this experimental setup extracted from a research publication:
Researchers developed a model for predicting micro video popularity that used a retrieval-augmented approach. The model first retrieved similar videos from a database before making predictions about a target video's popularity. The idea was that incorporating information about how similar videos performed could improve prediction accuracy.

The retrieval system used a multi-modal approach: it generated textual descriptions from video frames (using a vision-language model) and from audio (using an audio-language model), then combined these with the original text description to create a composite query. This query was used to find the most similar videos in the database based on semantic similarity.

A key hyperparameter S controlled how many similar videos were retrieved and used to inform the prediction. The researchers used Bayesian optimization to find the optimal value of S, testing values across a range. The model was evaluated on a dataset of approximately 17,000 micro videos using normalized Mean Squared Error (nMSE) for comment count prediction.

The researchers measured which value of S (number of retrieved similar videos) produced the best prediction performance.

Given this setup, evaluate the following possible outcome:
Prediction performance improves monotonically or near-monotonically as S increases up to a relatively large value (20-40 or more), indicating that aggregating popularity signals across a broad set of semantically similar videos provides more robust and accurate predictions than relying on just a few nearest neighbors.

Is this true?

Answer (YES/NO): YES